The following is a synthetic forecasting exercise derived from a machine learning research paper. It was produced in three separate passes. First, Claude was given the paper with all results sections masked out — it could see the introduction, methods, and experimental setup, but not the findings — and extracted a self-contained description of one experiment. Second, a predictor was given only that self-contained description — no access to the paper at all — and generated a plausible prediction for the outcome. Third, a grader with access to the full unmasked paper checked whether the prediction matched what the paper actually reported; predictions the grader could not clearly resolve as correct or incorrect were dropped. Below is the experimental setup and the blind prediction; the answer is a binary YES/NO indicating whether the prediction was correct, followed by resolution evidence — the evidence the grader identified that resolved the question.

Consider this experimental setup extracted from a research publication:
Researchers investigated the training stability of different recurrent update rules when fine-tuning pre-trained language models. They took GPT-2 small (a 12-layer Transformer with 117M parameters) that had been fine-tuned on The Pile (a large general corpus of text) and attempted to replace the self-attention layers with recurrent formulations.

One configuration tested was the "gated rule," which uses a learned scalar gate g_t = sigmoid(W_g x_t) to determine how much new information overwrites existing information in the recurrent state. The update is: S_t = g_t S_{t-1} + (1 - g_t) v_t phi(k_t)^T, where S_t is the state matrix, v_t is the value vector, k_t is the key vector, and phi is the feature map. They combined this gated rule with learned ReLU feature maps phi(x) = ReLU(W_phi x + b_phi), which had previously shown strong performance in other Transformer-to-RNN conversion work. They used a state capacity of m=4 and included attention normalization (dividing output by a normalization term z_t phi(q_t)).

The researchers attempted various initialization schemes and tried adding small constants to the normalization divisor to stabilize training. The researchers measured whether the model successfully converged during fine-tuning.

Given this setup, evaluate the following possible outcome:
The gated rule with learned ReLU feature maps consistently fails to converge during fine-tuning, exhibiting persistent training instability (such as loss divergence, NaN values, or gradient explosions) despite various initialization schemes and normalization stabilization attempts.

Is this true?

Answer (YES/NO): YES